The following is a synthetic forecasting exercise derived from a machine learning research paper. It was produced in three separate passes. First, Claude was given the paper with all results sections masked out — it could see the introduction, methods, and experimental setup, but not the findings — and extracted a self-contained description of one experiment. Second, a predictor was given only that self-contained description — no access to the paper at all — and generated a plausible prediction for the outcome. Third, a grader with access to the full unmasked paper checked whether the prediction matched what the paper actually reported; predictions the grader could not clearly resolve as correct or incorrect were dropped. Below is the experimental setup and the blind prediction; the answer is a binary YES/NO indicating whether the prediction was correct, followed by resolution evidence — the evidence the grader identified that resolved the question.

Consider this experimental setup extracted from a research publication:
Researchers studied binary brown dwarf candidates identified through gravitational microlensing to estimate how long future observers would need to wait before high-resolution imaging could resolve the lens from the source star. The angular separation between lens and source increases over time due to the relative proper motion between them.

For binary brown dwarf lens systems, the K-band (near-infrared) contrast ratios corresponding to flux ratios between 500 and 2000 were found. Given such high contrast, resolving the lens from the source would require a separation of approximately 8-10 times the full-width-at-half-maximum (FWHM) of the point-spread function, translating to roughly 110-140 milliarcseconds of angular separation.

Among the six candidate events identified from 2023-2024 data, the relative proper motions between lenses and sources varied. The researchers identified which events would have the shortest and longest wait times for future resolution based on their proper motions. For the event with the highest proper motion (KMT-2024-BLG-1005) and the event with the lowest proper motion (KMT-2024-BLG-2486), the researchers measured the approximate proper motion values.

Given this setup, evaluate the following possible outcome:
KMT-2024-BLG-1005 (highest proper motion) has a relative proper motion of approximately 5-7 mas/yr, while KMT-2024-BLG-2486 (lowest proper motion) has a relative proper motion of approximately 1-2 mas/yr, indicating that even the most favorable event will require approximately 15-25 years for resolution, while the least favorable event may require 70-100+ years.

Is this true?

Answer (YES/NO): NO